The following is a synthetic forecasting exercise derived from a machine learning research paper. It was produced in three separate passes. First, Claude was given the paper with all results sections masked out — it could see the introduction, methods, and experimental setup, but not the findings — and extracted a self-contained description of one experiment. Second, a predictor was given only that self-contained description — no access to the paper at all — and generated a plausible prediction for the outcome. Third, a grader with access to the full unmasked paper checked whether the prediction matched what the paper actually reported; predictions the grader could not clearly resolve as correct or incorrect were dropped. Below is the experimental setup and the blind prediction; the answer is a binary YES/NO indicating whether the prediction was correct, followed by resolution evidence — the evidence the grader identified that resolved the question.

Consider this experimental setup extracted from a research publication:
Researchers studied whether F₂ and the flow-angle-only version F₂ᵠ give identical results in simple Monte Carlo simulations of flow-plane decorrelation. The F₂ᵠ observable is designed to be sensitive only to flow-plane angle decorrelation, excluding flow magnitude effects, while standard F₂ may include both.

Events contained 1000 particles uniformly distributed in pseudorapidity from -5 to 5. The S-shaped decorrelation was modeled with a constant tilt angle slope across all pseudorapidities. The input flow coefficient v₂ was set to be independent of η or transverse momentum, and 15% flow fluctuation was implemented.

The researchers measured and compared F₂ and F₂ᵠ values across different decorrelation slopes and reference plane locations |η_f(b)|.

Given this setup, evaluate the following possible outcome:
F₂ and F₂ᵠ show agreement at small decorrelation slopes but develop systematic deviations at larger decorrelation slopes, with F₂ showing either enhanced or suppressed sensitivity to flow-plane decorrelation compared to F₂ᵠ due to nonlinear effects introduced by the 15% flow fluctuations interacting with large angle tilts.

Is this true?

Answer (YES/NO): NO